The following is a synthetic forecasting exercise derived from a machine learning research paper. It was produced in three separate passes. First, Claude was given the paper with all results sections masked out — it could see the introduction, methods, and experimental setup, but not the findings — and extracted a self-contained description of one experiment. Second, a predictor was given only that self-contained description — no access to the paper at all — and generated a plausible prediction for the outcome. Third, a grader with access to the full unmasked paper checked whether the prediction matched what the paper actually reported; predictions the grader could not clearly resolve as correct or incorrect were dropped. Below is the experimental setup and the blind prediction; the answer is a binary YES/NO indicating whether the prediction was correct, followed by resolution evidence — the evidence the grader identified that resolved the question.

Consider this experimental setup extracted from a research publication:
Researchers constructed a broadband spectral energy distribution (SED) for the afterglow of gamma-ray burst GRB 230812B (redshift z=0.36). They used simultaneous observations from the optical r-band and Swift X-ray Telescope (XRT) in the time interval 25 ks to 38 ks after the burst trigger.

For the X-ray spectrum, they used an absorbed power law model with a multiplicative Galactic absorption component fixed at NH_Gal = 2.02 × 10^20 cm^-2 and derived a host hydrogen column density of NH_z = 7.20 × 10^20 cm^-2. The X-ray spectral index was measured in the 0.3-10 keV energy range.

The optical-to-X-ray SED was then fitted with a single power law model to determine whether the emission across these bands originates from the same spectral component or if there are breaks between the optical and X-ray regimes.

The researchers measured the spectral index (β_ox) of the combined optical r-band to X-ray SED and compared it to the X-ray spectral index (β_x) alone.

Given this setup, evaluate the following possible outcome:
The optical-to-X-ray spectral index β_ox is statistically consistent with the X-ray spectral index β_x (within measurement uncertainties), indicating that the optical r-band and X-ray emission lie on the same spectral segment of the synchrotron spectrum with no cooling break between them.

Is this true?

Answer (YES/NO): YES